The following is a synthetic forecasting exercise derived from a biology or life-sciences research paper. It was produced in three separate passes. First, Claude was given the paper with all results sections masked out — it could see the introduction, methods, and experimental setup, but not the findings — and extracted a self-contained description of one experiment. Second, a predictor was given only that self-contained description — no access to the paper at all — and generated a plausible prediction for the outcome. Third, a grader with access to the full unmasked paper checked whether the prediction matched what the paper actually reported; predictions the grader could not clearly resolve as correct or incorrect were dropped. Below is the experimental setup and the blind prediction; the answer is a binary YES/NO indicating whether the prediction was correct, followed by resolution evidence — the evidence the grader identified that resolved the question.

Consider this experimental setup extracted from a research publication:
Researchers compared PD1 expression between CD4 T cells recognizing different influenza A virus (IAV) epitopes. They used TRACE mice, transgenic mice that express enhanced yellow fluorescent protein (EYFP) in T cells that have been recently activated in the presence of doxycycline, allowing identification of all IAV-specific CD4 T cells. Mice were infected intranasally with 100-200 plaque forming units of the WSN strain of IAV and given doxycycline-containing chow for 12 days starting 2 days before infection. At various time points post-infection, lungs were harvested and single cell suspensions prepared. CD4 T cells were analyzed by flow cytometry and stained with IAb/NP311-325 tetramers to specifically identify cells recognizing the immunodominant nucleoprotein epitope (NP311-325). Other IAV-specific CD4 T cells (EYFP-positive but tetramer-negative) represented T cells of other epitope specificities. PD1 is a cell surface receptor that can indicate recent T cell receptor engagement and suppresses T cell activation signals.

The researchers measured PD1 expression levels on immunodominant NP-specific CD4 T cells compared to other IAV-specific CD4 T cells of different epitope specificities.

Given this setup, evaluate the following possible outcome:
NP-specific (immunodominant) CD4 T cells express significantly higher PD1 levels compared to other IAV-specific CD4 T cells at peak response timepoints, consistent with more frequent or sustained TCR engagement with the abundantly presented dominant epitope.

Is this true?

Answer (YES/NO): YES